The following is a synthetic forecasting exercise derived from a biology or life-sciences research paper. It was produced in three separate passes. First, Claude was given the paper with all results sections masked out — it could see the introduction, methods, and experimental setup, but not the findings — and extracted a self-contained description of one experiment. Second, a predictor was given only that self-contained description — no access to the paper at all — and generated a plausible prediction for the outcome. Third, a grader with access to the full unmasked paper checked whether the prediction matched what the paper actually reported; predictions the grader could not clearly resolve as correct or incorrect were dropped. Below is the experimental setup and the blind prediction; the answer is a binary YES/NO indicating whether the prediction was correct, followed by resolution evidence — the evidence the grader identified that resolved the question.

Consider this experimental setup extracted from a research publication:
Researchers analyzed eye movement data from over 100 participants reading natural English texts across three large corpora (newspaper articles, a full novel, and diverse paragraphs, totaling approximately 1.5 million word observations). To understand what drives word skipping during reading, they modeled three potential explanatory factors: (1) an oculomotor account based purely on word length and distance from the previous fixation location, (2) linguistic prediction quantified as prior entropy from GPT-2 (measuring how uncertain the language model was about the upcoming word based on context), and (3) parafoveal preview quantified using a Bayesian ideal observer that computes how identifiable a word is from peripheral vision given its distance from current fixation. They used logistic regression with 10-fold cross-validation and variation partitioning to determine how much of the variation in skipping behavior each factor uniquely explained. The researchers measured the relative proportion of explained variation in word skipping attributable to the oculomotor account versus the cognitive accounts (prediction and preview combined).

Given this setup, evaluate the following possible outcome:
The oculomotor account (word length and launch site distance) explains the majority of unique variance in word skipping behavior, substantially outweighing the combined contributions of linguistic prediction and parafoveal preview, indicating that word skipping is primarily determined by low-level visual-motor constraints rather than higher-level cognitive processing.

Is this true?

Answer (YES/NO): YES